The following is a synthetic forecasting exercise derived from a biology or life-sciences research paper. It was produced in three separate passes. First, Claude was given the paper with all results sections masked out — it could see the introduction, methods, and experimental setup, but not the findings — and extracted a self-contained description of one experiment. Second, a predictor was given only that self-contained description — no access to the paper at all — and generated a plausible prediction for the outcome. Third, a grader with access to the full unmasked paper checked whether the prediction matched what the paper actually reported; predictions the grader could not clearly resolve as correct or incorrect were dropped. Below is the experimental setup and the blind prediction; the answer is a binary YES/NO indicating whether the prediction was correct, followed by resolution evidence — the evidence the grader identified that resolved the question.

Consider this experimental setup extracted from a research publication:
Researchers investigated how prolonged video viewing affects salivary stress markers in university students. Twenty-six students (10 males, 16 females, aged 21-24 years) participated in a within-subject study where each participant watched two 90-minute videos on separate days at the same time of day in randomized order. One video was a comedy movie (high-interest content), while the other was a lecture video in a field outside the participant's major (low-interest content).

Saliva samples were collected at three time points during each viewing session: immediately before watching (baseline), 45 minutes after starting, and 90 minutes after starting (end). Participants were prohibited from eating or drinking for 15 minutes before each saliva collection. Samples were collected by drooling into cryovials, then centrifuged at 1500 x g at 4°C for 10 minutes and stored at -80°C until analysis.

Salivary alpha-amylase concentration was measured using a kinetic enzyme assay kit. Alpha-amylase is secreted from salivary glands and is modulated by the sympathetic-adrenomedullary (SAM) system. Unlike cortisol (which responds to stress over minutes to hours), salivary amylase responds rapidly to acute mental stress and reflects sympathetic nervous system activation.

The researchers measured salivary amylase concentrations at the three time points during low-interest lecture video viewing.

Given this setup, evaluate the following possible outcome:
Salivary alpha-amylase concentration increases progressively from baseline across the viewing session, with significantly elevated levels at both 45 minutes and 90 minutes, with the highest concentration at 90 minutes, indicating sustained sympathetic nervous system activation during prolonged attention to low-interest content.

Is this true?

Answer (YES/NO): NO